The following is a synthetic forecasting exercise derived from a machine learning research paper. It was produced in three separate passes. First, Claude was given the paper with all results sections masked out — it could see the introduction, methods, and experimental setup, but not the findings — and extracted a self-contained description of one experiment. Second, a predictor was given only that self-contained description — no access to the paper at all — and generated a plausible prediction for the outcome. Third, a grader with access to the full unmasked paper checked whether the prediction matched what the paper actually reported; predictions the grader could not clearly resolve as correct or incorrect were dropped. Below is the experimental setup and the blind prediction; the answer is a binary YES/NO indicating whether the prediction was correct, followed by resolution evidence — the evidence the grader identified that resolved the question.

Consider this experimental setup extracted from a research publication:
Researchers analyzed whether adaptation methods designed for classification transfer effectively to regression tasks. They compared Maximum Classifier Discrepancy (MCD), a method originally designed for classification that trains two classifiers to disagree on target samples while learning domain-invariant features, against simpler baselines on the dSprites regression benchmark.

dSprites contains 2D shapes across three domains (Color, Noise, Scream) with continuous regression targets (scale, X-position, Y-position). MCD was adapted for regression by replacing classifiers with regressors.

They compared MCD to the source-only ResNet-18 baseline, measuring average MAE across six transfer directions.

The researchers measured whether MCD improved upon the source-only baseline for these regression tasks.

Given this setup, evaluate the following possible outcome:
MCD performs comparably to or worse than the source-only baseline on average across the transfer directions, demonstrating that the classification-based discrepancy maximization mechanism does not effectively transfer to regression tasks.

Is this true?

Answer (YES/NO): NO